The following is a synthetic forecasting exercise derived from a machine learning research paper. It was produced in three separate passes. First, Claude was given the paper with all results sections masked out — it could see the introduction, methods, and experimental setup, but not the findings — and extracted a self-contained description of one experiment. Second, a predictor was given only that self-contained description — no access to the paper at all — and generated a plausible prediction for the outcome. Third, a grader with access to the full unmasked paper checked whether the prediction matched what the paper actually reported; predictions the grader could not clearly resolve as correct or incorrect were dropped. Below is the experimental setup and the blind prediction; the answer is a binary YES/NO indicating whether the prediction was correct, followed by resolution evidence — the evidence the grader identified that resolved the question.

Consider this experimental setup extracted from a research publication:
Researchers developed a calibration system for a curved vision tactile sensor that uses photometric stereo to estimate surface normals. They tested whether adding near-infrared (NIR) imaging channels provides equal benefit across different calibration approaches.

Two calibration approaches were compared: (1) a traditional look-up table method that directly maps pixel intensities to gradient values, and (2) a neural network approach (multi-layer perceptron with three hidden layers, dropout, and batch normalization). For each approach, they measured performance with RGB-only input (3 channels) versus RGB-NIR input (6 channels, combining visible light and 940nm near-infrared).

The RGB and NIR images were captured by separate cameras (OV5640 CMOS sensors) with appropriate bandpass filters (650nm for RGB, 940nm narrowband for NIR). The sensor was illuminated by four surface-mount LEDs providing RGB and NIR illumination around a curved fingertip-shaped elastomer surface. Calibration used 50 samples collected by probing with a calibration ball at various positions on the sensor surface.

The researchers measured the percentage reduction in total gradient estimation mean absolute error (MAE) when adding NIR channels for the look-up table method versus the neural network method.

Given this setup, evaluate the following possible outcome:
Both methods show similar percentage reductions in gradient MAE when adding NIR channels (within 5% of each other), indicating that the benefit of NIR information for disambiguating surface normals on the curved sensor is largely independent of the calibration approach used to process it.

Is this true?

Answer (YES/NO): NO